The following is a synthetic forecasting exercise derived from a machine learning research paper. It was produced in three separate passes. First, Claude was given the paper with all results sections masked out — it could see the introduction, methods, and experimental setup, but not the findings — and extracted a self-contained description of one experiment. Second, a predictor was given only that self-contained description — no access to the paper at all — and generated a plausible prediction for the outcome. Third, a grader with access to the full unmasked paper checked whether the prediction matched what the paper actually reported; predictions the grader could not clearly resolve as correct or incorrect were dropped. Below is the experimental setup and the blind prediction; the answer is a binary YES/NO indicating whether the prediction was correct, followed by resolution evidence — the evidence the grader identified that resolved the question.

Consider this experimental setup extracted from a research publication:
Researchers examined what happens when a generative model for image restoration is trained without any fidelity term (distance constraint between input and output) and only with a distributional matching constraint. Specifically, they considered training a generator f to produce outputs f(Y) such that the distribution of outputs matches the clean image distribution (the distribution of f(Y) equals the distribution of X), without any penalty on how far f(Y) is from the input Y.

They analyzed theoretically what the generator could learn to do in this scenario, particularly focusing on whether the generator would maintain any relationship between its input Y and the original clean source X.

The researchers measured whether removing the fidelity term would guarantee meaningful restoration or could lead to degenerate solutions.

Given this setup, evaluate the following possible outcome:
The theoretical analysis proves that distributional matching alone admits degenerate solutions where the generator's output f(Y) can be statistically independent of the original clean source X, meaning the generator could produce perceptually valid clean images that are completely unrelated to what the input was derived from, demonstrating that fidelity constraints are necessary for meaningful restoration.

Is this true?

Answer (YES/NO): YES